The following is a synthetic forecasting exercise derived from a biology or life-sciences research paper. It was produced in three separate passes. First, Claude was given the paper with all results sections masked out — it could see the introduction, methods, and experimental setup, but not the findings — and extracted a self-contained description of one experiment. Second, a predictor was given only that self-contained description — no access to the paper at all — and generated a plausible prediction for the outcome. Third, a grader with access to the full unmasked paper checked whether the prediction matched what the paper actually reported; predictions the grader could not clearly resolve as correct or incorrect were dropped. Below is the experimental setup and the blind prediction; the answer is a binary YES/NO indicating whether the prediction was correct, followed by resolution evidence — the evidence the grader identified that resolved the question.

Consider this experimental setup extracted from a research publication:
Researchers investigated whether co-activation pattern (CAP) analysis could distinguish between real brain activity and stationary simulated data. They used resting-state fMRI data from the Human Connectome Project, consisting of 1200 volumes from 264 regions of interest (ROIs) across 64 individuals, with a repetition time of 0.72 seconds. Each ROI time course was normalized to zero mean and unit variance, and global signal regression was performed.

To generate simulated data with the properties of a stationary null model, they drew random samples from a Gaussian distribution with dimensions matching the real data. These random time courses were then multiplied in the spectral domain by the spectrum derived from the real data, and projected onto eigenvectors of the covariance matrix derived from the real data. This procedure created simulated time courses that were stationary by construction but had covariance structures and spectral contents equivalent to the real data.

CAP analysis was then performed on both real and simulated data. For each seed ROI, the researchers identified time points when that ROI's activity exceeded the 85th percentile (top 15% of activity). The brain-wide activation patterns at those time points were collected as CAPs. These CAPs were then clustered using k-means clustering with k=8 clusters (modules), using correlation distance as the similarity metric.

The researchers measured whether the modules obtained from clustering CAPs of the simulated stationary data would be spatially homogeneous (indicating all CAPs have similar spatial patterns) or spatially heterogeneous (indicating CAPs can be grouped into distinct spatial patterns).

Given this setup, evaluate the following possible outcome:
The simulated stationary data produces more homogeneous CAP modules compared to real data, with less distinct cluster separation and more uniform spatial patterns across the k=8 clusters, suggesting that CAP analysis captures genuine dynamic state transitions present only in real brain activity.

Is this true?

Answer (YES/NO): NO